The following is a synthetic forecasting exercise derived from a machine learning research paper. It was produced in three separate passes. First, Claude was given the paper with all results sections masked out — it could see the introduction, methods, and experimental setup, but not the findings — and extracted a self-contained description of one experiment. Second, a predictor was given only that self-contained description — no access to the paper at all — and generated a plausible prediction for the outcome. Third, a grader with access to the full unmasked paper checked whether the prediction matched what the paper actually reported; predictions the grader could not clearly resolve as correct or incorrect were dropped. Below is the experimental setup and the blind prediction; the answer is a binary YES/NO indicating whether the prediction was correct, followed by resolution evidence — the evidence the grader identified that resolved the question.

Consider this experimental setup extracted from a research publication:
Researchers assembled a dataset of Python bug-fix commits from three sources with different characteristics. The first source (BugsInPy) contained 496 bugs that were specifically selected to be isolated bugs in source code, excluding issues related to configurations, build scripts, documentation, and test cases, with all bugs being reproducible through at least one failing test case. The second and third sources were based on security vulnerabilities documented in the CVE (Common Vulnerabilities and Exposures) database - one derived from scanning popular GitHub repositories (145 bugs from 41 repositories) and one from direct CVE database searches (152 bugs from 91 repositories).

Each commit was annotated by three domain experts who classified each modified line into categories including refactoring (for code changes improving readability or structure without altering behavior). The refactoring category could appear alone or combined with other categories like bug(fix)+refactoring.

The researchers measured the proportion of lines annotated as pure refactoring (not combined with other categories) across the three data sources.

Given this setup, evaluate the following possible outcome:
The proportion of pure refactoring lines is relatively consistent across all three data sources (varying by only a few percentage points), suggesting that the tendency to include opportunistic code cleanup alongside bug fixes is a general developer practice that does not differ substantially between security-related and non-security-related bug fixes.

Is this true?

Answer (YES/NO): NO